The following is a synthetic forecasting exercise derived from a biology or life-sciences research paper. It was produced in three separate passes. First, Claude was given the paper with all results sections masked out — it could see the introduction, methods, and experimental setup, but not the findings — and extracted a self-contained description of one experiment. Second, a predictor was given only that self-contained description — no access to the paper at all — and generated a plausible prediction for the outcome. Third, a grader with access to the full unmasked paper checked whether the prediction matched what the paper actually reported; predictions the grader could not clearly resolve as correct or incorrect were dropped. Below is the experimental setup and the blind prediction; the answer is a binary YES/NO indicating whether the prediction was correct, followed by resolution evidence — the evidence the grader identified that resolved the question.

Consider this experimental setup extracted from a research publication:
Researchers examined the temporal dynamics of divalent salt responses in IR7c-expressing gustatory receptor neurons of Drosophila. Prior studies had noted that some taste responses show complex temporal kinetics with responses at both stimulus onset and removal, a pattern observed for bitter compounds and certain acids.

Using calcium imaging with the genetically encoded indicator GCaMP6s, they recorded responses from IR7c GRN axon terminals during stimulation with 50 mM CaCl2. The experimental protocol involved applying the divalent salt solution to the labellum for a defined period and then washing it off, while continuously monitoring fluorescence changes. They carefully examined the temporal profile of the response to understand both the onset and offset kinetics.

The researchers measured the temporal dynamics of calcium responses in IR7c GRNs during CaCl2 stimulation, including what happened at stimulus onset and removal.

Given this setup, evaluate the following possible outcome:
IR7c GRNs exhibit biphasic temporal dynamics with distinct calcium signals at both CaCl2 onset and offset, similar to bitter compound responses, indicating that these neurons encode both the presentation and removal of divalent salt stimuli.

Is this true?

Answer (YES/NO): YES